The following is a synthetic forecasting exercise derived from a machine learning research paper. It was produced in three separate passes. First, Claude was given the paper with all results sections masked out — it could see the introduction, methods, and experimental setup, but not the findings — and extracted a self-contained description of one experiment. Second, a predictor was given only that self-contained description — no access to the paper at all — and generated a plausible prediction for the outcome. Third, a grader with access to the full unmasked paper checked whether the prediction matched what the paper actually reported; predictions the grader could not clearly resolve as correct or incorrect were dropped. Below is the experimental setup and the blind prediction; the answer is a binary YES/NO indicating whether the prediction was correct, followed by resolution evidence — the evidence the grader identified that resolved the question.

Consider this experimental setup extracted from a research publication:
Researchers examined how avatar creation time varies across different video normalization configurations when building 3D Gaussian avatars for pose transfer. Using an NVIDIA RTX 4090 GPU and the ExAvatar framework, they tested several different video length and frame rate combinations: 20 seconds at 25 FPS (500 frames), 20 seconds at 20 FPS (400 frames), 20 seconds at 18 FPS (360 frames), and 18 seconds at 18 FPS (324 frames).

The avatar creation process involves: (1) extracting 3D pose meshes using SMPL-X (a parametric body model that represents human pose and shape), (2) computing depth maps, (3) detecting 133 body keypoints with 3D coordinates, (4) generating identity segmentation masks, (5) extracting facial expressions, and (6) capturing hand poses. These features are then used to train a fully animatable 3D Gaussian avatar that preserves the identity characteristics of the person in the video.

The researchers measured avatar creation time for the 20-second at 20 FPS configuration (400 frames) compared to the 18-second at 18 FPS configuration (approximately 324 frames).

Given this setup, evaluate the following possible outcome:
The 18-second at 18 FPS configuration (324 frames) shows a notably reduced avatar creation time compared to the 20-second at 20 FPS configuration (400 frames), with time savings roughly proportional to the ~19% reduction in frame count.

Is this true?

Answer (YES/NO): NO